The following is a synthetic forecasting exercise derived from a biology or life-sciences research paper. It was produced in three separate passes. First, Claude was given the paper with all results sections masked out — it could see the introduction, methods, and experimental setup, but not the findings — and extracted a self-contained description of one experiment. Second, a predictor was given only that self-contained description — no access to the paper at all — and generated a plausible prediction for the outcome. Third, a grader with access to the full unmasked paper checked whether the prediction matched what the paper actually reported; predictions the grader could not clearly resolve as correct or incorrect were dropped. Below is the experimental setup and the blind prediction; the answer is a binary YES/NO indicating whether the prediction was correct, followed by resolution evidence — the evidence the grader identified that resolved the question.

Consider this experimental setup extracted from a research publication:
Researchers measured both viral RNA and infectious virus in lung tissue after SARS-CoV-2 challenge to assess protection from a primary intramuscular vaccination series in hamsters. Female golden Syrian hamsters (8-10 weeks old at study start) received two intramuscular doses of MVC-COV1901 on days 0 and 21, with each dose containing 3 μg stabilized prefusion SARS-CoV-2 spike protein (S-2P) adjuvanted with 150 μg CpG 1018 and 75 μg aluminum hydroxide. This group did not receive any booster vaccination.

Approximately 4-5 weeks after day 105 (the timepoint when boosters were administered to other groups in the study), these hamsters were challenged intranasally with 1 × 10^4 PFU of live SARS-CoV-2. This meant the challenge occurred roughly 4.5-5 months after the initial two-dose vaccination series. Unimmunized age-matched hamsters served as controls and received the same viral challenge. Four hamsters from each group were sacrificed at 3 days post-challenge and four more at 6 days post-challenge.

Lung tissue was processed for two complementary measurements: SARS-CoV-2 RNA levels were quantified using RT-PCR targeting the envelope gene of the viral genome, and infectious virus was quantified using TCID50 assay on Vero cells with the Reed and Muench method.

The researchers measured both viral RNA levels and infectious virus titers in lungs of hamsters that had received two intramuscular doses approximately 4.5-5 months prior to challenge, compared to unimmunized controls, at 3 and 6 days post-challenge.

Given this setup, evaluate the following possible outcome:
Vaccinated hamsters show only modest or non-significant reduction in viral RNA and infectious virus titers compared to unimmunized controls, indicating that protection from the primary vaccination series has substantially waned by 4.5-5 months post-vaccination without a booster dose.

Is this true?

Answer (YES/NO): NO